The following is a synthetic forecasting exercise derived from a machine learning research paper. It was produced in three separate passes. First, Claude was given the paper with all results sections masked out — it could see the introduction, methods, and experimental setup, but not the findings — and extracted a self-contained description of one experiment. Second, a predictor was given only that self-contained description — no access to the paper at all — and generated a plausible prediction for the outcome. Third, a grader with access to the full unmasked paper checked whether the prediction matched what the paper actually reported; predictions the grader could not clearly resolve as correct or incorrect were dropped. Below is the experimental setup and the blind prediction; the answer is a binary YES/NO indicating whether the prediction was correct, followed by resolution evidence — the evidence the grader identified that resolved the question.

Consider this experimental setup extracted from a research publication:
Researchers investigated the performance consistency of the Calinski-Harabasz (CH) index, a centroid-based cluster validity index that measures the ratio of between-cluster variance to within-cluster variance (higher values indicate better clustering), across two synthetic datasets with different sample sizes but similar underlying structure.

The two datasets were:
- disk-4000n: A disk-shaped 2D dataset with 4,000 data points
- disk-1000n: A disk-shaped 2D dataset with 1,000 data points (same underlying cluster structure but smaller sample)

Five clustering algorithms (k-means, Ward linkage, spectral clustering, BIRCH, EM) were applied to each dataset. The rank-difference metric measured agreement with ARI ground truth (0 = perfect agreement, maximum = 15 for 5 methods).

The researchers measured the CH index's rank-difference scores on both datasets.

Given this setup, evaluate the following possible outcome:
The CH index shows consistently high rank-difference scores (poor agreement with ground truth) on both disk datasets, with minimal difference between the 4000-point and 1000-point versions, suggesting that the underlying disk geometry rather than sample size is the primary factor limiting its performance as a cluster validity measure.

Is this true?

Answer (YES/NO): NO